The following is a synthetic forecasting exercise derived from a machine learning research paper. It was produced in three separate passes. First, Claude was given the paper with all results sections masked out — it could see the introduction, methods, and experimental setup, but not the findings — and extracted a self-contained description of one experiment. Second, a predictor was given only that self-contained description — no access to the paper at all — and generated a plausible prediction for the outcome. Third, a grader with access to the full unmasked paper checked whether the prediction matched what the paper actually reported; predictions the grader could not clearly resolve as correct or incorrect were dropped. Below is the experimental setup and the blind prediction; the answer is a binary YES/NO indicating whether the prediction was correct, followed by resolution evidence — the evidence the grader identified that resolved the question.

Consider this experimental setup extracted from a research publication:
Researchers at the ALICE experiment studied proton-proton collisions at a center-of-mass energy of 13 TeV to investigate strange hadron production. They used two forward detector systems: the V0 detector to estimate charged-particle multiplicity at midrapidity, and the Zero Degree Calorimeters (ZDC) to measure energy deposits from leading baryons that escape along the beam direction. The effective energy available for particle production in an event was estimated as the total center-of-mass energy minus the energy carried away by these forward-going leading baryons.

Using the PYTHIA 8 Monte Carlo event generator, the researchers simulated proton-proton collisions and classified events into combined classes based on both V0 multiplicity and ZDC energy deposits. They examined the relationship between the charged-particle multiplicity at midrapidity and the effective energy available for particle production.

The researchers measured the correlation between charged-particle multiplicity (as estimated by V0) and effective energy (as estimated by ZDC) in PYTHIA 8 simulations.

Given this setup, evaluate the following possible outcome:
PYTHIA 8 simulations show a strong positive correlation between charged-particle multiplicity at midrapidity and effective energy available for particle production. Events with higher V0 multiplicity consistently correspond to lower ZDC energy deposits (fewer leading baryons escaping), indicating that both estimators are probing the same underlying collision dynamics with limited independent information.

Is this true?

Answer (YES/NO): NO